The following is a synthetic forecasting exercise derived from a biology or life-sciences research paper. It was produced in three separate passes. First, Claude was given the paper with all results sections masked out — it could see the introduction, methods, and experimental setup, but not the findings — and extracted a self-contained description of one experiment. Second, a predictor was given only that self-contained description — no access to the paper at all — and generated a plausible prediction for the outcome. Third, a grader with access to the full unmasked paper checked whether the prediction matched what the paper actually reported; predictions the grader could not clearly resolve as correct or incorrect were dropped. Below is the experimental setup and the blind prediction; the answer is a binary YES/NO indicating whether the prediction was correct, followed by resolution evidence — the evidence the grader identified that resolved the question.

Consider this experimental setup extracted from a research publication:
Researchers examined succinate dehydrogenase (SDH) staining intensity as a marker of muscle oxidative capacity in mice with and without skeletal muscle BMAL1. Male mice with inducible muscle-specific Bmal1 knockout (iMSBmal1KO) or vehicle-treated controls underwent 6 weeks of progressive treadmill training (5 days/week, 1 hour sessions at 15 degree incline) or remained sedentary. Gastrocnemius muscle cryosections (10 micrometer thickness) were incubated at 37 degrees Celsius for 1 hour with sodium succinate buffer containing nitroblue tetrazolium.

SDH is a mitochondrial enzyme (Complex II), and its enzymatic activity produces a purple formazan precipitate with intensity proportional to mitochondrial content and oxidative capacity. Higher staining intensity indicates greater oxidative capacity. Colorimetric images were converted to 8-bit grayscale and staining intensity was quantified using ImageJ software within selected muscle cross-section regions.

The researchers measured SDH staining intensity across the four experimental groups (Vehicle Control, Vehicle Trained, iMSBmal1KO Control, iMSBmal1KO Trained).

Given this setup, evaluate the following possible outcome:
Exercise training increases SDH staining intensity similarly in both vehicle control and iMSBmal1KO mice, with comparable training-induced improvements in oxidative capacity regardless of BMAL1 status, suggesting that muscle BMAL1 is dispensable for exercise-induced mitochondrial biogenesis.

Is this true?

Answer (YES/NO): YES